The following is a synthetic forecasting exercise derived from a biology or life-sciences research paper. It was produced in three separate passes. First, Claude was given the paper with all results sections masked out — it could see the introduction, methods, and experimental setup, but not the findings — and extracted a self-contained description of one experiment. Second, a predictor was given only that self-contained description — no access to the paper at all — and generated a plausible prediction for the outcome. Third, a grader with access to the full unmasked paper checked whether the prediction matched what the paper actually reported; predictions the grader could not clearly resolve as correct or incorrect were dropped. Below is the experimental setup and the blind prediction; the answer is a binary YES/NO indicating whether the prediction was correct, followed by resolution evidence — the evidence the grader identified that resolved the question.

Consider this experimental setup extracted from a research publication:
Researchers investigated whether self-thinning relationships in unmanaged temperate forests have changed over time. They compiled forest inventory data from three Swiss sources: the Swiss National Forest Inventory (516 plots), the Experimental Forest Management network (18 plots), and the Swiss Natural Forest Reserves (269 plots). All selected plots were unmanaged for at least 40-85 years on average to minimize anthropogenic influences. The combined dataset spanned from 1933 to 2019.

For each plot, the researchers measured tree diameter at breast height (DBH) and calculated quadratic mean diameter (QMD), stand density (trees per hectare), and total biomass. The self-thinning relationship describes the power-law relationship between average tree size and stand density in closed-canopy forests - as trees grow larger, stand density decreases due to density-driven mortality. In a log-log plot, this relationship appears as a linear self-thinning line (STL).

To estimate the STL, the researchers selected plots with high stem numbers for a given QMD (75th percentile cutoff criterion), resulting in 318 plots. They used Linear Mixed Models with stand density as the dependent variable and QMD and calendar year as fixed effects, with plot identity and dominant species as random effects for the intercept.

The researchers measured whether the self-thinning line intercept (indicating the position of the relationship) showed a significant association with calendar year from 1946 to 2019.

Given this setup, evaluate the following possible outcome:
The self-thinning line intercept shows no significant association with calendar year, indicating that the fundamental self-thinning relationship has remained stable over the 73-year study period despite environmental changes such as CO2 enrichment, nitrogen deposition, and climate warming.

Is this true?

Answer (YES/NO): NO